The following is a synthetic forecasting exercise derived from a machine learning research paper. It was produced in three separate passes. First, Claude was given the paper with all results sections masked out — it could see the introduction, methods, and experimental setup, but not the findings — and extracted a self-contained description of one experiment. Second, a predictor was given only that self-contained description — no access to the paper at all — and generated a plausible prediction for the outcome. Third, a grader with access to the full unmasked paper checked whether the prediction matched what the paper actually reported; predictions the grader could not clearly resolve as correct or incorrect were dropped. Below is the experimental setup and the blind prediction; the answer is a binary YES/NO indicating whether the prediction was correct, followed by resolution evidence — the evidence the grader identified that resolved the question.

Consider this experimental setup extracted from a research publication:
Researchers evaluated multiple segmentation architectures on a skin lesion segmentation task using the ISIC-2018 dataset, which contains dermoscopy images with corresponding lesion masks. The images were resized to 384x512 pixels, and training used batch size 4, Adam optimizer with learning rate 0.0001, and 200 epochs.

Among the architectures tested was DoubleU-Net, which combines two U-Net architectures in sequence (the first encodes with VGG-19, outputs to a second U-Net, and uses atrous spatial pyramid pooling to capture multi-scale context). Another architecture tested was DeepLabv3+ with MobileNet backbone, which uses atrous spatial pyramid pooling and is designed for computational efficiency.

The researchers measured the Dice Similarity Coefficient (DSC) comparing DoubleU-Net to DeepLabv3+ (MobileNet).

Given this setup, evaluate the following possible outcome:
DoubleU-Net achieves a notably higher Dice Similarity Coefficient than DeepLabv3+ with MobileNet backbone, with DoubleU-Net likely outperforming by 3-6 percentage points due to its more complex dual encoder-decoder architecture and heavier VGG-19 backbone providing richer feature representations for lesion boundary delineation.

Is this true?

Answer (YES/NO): NO